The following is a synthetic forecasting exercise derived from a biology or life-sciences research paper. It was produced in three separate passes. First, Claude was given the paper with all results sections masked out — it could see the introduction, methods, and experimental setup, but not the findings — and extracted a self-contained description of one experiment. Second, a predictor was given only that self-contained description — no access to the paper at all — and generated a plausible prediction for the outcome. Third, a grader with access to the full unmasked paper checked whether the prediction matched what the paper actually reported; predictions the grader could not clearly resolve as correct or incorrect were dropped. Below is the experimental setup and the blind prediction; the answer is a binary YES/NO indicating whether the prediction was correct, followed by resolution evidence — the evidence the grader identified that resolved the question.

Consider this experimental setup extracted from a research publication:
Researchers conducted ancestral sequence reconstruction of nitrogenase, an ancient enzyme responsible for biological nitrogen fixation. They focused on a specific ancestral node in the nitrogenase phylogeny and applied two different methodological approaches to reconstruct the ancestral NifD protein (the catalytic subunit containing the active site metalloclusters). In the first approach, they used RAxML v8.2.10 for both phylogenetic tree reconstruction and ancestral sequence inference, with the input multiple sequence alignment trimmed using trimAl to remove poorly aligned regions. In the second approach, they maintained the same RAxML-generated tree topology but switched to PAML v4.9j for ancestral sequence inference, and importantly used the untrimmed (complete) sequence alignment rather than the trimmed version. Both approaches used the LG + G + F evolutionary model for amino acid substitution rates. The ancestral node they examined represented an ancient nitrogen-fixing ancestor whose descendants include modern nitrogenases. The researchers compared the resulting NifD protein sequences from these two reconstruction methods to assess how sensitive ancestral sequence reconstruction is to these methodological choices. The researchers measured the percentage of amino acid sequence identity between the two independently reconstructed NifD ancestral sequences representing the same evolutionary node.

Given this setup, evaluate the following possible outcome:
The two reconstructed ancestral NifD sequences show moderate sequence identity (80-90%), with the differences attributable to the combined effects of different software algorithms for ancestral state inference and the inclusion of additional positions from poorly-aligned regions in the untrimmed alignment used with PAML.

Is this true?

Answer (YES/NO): NO